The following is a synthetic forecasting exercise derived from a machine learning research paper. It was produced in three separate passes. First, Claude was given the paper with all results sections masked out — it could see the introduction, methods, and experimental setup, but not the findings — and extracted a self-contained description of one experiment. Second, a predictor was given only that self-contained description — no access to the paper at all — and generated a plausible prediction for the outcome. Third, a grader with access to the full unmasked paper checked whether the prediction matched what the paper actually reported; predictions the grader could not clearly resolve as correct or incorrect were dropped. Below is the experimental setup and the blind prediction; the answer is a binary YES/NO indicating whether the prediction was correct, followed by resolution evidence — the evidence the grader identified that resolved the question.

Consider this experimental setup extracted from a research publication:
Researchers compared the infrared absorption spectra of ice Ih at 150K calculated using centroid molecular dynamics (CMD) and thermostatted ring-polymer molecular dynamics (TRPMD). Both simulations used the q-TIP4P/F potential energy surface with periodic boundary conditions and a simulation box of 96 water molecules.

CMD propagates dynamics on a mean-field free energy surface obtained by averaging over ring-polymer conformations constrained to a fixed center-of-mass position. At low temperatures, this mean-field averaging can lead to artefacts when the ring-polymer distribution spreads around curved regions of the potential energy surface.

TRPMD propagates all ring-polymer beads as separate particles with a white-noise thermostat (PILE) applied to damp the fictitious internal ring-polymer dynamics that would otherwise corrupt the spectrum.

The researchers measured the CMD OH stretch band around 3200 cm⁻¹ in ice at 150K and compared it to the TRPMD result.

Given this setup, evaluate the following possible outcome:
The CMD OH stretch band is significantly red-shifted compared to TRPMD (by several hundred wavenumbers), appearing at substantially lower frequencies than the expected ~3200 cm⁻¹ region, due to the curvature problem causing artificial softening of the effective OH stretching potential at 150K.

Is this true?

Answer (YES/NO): NO